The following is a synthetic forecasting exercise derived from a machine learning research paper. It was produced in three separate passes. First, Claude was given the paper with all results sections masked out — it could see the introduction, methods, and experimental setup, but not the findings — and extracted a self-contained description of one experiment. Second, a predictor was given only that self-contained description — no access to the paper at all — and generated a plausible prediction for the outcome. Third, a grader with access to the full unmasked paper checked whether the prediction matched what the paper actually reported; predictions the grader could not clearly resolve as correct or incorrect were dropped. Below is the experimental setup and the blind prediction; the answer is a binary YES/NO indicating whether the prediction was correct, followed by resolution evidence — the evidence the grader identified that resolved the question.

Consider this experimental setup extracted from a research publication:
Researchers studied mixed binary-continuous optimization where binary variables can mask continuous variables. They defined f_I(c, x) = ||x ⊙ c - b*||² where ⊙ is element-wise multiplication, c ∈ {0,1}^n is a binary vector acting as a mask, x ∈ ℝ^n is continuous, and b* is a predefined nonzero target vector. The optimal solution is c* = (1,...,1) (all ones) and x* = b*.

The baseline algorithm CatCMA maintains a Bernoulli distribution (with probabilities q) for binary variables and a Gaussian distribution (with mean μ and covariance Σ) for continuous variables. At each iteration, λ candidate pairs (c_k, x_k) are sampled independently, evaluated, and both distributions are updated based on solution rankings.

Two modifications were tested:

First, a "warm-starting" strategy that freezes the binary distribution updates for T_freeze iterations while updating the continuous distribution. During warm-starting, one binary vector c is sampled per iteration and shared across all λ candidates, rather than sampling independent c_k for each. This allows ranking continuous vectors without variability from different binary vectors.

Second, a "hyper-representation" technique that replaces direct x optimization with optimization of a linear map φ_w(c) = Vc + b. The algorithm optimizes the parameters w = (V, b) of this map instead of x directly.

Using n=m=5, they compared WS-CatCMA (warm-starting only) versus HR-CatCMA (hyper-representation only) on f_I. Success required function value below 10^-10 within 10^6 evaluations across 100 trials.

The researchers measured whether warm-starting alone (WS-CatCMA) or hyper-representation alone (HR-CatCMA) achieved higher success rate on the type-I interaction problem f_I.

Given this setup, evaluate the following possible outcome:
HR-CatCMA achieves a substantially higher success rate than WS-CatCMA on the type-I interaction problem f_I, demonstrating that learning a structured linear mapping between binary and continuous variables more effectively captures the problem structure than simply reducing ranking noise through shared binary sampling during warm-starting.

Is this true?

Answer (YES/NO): NO